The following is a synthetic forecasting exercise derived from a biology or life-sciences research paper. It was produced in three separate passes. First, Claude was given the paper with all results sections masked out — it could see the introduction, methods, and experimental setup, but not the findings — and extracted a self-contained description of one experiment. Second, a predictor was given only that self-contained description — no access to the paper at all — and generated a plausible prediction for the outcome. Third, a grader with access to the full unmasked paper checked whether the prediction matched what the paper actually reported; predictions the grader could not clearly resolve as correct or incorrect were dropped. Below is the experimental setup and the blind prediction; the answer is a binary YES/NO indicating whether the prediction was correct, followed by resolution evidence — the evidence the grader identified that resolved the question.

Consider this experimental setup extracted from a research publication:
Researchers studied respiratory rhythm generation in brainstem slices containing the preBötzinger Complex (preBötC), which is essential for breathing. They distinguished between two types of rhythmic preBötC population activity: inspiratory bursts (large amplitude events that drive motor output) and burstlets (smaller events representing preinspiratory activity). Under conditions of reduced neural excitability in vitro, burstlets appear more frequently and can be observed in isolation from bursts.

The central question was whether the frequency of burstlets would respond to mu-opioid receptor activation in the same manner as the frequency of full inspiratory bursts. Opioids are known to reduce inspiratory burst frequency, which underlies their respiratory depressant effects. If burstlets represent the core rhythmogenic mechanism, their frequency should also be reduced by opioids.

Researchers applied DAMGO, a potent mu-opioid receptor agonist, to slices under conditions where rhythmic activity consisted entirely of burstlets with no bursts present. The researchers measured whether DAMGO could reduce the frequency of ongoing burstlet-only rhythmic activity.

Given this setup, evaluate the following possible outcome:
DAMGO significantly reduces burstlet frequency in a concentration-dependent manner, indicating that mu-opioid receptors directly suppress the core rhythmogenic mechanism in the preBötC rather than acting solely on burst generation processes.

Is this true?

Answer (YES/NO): YES